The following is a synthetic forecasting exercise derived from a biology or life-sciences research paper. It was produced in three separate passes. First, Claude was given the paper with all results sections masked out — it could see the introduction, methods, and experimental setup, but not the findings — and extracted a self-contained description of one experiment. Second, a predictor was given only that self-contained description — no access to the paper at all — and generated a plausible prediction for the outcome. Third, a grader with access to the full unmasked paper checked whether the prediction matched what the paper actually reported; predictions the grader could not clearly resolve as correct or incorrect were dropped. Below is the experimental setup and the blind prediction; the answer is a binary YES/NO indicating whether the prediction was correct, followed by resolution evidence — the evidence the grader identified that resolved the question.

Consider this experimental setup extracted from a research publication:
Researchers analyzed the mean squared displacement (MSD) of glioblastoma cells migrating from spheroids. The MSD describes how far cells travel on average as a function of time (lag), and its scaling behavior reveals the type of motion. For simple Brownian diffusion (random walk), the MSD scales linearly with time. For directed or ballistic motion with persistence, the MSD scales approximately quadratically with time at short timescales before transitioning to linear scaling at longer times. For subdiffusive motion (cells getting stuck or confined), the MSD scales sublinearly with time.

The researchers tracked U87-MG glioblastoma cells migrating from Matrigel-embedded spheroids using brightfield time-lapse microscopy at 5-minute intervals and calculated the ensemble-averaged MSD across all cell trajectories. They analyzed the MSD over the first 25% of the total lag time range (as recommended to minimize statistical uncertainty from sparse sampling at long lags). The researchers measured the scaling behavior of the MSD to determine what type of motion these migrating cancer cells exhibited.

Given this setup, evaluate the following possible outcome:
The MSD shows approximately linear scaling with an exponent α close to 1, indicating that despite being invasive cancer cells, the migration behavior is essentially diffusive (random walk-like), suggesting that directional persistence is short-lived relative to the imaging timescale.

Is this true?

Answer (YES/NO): NO